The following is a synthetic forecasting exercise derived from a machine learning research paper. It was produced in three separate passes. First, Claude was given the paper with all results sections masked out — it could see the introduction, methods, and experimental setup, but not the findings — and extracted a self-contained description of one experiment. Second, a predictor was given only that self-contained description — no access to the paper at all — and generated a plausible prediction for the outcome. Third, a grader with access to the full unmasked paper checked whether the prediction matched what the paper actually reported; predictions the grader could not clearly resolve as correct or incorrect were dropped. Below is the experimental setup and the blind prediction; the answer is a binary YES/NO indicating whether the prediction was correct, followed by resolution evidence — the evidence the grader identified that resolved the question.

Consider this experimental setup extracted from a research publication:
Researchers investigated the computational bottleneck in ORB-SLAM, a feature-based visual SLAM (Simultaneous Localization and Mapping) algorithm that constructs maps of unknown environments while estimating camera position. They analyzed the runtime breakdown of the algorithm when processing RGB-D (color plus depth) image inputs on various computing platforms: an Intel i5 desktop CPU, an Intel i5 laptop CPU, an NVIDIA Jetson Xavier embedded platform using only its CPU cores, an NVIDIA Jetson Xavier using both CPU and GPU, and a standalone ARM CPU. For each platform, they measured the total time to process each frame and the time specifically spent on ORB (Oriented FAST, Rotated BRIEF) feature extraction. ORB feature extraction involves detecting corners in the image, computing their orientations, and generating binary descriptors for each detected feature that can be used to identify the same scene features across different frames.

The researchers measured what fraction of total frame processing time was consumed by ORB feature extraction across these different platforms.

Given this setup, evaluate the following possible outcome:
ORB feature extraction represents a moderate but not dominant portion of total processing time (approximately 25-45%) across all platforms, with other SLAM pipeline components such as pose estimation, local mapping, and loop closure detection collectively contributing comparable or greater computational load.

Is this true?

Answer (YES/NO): NO